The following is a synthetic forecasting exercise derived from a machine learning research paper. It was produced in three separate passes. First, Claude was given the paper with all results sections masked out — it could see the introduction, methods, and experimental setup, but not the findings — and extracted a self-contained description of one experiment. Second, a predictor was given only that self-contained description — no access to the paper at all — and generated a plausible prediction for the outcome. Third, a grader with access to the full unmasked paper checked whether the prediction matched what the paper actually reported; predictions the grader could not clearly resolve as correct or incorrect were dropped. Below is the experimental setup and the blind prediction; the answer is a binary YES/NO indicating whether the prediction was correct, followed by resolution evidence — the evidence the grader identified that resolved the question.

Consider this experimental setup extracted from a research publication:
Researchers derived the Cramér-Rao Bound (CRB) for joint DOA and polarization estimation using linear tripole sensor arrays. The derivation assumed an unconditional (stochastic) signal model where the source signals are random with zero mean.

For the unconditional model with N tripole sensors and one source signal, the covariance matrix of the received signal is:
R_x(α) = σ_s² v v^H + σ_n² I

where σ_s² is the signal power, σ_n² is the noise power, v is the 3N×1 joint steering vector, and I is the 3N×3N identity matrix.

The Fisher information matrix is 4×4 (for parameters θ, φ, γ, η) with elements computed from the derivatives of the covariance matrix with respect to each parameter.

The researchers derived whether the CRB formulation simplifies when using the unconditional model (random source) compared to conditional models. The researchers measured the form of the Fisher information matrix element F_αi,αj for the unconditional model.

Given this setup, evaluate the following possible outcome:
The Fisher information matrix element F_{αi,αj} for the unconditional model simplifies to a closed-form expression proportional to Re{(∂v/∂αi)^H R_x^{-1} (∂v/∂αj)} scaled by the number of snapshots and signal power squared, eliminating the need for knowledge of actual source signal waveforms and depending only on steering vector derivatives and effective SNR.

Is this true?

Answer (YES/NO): NO